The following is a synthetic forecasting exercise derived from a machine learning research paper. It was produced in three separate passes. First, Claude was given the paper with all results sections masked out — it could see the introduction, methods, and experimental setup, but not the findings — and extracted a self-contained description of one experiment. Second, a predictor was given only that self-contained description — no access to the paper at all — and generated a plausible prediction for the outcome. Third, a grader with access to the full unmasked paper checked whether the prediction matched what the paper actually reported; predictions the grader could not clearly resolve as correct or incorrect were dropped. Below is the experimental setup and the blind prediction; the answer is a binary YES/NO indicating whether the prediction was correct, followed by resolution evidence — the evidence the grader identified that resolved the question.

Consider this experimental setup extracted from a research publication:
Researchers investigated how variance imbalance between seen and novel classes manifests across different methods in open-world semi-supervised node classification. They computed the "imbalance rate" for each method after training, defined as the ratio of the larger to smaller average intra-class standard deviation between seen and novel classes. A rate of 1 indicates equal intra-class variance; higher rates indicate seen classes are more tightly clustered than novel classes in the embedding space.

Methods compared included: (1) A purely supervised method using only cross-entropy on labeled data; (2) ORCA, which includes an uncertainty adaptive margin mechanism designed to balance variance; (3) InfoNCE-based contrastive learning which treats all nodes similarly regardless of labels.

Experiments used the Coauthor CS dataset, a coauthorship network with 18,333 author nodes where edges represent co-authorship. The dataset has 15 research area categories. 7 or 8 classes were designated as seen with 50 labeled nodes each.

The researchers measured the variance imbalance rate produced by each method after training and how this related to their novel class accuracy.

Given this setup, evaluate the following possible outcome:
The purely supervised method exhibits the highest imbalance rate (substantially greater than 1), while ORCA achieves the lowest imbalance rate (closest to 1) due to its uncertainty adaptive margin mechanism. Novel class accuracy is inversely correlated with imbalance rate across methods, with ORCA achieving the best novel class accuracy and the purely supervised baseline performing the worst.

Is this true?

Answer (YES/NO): NO